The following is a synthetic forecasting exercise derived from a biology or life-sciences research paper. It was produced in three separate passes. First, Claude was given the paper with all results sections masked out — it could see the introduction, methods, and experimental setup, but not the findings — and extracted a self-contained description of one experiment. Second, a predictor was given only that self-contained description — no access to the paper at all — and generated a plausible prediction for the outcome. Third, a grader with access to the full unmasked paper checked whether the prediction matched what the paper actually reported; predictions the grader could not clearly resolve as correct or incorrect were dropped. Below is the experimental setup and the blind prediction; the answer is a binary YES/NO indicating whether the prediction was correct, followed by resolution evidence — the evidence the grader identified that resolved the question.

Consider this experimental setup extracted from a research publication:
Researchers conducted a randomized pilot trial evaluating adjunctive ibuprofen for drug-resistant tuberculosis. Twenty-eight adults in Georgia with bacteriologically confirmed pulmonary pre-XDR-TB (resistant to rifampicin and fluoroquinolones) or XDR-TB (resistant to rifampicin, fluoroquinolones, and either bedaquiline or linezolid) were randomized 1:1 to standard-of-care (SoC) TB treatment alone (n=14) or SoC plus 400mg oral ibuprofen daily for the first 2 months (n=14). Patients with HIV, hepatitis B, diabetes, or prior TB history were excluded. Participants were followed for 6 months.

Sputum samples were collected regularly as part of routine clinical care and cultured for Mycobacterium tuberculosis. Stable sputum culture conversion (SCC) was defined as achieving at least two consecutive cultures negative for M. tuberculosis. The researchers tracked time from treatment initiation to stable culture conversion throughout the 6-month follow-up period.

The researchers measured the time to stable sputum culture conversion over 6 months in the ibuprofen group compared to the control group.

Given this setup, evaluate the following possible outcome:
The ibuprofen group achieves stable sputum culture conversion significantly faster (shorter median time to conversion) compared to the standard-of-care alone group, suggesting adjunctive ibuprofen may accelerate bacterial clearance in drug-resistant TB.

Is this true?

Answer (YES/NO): NO